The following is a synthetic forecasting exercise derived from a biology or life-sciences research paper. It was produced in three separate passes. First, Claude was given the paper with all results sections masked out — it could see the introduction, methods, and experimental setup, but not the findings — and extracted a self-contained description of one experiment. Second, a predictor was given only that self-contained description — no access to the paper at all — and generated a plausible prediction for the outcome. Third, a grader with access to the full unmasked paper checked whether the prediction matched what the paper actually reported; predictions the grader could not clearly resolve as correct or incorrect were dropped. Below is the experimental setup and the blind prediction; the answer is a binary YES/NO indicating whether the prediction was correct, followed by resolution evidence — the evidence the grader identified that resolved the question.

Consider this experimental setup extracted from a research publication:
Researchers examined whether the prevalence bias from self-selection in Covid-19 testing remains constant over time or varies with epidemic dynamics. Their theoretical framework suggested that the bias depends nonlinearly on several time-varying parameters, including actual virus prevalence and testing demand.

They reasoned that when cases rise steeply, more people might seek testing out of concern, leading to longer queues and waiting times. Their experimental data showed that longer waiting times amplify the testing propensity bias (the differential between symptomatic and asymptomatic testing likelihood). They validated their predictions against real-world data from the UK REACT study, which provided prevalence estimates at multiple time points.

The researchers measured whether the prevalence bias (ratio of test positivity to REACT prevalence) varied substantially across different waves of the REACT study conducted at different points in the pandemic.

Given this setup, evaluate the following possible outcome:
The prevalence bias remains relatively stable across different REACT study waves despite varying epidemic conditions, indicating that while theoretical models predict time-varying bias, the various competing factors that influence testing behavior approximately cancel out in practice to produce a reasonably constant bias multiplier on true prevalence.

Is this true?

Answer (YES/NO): NO